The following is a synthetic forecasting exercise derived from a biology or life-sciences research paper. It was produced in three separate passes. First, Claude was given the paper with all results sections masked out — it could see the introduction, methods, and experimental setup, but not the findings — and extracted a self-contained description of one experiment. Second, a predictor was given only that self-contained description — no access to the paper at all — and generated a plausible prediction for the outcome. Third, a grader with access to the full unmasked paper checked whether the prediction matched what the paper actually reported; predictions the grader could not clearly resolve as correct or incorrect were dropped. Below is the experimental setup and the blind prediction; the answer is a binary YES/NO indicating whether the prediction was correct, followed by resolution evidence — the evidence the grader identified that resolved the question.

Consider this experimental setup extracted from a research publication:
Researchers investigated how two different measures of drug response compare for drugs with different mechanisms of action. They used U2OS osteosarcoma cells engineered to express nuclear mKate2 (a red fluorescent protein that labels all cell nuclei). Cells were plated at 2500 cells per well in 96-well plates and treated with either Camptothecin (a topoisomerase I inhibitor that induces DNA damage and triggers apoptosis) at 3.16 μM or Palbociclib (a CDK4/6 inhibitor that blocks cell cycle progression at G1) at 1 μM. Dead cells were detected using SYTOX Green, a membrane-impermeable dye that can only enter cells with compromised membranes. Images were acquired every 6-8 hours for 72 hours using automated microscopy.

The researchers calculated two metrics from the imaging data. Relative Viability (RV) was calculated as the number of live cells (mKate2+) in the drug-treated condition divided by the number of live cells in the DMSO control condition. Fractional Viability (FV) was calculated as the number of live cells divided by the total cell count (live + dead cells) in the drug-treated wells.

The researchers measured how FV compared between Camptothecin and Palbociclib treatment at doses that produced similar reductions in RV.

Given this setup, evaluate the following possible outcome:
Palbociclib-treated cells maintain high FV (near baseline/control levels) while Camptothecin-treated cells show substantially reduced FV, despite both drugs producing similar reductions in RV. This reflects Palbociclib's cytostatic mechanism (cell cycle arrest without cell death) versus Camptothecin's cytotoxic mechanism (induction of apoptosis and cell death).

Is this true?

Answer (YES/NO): YES